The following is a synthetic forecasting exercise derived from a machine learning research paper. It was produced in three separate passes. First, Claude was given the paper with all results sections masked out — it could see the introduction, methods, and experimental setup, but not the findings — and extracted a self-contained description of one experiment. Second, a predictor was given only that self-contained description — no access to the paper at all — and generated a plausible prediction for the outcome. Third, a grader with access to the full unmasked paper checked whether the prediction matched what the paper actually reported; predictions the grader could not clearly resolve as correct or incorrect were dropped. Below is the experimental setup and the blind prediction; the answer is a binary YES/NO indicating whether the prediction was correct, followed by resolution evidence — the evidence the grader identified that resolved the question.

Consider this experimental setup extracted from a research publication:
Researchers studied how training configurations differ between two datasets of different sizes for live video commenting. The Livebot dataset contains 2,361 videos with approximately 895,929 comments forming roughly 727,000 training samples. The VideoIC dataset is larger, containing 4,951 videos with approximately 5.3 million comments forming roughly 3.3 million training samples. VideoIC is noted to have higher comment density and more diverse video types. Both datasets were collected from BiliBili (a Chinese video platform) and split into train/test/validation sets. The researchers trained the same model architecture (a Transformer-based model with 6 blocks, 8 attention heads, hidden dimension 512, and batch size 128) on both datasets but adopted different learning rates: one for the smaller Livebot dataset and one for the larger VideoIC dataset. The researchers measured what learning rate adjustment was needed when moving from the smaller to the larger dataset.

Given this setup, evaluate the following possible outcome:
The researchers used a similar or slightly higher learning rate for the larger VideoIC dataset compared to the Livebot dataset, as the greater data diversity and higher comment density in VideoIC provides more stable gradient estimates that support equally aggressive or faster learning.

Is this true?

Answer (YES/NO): NO